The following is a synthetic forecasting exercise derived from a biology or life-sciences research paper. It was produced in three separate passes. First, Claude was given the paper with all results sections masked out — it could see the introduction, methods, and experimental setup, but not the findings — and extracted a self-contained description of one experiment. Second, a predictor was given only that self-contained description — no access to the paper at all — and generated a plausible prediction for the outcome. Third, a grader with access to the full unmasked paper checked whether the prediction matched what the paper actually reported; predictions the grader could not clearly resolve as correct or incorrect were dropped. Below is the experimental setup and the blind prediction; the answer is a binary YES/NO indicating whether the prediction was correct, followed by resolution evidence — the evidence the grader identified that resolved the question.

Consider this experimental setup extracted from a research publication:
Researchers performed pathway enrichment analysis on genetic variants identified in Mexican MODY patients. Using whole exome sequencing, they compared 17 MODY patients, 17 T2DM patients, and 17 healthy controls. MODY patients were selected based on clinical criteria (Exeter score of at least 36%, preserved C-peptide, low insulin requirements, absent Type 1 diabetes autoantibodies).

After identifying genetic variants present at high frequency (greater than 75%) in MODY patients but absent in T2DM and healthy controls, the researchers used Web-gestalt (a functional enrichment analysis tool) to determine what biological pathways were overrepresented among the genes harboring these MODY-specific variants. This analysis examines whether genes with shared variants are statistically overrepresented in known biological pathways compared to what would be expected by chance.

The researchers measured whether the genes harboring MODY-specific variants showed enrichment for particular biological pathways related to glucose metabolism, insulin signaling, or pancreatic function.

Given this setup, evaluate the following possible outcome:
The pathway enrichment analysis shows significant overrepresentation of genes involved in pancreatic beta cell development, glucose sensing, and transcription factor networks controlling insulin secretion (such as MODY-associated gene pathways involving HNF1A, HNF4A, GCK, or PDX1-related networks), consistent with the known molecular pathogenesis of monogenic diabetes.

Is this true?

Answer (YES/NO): NO